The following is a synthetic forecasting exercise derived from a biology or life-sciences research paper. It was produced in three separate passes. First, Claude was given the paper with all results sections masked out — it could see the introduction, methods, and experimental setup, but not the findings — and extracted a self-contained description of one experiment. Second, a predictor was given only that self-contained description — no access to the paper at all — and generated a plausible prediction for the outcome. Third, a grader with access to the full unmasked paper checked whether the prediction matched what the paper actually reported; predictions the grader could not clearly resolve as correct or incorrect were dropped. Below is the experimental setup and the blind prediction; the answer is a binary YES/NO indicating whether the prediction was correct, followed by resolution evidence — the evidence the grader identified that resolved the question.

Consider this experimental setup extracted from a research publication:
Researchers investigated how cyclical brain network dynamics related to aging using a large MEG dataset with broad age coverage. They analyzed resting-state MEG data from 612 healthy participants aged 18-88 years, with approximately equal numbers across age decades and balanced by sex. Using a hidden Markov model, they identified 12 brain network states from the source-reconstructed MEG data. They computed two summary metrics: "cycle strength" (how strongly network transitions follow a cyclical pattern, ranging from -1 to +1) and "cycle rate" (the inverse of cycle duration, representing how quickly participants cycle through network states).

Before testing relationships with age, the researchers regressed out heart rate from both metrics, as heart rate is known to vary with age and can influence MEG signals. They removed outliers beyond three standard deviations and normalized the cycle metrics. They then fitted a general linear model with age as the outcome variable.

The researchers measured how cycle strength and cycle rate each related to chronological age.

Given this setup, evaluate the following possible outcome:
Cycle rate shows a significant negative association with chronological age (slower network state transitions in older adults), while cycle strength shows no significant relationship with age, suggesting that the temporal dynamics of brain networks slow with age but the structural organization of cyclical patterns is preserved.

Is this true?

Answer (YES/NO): NO